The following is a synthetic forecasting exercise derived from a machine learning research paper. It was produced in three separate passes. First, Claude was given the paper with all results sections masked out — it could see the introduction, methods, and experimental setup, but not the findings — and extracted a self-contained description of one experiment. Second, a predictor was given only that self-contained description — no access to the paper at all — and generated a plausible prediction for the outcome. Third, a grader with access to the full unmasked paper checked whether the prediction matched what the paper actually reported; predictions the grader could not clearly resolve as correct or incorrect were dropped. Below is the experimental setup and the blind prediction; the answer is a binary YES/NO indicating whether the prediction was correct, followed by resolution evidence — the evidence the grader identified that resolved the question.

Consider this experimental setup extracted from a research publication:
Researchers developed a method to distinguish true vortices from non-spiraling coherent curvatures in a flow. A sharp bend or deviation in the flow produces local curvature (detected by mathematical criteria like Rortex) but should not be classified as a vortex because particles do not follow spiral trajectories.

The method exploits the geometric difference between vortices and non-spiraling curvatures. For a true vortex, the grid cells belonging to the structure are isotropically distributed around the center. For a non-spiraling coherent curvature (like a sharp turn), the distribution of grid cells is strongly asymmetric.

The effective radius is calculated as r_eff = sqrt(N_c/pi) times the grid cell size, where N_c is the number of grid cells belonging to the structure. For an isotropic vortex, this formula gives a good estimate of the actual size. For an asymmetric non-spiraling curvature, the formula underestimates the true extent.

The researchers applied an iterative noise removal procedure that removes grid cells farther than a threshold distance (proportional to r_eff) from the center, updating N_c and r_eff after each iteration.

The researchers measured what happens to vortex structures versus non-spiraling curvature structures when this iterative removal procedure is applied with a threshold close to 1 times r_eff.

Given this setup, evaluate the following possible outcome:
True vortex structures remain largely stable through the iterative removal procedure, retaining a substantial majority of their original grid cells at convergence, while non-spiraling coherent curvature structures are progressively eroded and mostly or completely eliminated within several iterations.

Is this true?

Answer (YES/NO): YES